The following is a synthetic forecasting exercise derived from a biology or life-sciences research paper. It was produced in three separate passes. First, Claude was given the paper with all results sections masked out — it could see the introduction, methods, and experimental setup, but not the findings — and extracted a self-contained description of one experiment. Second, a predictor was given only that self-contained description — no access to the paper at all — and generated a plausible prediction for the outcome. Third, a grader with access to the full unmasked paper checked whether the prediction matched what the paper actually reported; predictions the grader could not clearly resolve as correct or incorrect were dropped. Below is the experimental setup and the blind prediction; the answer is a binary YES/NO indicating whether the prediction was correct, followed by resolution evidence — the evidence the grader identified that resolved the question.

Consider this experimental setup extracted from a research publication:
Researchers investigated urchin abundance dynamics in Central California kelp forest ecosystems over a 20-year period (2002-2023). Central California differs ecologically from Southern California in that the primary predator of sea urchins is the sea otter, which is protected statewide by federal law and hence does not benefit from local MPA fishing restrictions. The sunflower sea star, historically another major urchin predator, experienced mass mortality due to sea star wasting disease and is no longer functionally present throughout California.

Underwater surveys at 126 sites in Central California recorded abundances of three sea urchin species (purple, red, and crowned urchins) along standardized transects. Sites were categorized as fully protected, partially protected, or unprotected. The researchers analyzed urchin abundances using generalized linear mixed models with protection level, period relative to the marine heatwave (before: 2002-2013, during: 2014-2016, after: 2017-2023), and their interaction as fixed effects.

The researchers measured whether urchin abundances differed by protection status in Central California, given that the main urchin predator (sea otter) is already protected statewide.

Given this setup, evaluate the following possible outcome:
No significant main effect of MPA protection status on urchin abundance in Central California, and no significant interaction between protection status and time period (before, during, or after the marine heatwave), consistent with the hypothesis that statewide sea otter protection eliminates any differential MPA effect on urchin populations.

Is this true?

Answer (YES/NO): YES